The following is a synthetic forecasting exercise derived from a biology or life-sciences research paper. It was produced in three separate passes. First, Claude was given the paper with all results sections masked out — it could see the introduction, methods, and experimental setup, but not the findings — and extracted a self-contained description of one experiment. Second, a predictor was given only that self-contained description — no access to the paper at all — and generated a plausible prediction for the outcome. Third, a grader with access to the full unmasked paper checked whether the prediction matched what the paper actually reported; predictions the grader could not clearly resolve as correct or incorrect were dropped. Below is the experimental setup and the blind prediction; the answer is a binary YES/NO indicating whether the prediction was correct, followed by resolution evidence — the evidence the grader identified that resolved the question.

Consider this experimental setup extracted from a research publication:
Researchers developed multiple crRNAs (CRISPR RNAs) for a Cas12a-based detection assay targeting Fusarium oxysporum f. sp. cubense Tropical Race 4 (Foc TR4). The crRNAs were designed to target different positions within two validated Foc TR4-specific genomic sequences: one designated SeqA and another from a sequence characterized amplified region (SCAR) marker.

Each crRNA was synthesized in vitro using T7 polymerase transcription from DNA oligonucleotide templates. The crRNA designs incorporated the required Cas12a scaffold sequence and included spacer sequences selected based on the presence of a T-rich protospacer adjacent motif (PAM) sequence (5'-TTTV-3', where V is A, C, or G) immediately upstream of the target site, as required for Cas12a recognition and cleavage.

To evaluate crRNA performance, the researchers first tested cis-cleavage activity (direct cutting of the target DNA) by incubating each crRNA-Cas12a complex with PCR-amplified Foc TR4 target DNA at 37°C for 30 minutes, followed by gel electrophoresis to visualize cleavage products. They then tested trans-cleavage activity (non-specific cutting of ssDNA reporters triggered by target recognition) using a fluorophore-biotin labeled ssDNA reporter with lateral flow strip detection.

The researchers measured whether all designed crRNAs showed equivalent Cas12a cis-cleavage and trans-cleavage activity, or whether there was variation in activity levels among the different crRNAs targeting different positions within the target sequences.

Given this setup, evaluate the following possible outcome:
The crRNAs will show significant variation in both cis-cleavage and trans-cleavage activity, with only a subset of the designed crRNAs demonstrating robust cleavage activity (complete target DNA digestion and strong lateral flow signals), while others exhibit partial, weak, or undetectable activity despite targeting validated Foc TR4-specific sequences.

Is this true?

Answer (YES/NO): YES